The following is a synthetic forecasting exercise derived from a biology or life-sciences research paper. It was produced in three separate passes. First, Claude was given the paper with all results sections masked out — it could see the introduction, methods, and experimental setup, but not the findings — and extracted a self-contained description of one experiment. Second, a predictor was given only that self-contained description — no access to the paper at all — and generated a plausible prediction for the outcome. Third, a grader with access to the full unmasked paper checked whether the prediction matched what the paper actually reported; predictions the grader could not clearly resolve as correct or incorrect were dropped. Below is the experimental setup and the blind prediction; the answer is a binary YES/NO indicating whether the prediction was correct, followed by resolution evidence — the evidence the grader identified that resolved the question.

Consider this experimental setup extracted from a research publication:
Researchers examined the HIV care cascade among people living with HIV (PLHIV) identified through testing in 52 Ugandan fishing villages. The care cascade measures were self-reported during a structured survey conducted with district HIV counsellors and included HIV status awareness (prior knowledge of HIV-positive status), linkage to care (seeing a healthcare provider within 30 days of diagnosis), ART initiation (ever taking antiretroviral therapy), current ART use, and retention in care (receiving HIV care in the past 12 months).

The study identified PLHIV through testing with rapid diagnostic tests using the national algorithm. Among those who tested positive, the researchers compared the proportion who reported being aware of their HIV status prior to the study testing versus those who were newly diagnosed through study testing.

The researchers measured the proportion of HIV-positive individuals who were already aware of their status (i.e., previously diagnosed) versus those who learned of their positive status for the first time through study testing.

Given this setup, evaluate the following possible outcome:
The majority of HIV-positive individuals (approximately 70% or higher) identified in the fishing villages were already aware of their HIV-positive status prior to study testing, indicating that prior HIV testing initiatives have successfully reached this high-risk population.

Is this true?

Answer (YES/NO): YES